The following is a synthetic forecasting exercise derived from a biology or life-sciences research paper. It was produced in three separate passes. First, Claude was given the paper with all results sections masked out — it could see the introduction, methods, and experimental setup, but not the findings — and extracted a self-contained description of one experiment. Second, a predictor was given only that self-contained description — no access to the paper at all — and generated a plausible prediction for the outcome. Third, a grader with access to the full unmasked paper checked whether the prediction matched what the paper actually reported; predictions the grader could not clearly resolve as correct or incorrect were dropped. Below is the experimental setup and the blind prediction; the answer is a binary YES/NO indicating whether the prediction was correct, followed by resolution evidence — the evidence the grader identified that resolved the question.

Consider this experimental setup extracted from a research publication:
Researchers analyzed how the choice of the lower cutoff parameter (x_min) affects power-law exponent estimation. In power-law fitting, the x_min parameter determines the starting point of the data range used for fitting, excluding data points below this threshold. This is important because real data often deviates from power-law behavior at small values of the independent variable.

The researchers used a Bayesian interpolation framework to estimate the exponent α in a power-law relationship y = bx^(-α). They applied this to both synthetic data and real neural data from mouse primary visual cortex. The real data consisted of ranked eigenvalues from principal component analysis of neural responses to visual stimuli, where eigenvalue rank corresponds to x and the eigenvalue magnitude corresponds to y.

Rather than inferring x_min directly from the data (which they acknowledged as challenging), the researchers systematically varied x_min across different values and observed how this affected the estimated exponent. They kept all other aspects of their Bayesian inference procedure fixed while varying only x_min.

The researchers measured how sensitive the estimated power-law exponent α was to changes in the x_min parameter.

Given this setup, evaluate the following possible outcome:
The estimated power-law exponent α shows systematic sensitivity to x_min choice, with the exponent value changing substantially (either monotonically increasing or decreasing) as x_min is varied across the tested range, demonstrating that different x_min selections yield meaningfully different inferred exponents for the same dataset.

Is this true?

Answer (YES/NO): YES